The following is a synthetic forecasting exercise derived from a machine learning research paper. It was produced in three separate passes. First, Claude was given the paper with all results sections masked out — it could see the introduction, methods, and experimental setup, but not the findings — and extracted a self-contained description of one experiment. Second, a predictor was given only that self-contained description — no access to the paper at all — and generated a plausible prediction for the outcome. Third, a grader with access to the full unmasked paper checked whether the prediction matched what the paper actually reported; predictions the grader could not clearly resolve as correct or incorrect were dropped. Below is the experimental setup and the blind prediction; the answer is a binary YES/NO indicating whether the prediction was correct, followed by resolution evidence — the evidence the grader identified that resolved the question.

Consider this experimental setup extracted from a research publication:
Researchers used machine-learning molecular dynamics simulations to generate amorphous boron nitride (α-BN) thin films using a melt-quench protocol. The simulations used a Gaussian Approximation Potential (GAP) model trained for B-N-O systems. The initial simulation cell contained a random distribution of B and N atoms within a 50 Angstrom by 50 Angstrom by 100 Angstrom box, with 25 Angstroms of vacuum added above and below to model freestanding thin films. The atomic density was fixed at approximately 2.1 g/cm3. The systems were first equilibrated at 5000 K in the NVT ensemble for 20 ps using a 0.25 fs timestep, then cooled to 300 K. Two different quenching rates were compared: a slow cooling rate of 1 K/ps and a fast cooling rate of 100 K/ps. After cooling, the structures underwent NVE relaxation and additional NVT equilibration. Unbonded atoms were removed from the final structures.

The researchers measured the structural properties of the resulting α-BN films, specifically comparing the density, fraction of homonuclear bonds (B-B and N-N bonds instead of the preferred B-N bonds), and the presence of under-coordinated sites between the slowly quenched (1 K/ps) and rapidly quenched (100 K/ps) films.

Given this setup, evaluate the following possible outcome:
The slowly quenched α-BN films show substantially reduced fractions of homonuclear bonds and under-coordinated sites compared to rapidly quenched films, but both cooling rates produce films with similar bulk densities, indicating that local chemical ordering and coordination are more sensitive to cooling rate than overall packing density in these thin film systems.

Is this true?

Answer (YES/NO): NO